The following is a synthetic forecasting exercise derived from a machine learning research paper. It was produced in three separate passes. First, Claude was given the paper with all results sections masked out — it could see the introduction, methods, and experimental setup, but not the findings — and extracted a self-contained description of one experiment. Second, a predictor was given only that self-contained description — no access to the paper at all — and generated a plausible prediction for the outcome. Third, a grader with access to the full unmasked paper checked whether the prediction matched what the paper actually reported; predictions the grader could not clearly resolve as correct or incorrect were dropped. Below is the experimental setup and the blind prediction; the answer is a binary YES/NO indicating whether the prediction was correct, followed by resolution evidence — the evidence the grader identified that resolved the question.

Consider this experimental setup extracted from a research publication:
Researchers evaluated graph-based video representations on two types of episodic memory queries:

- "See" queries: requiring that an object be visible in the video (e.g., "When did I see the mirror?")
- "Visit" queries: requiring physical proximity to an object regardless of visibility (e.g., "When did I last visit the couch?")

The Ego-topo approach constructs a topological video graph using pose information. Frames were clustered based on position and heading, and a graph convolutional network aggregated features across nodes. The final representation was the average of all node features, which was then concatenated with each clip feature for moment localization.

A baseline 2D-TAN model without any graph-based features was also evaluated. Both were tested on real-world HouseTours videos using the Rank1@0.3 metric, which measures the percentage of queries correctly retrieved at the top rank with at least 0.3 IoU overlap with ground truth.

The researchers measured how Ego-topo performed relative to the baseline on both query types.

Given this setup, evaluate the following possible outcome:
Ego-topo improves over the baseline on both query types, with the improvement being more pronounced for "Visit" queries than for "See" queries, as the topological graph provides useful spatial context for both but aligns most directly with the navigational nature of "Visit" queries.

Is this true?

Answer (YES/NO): NO